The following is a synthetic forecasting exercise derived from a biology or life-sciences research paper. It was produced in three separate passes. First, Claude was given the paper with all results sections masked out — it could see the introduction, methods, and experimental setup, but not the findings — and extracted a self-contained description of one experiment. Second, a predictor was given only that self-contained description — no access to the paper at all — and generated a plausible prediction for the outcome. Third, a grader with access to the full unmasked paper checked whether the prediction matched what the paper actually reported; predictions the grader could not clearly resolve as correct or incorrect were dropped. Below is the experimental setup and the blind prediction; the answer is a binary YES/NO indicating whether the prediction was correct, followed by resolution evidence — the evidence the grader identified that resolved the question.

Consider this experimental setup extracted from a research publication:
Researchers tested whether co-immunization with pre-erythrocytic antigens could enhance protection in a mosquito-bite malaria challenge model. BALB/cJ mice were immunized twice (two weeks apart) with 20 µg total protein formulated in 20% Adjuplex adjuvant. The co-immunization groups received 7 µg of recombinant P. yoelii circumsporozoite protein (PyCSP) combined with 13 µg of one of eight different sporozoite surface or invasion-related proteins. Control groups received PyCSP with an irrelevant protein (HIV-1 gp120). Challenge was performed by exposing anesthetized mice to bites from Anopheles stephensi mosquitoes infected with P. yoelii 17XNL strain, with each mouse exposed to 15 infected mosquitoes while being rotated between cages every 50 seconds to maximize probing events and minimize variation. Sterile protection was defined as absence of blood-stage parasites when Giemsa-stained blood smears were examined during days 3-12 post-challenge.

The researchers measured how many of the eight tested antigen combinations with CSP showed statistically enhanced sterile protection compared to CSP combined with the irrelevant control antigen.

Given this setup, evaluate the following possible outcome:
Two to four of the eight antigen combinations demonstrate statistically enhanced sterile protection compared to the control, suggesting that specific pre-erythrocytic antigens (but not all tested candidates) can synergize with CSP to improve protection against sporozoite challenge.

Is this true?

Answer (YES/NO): YES